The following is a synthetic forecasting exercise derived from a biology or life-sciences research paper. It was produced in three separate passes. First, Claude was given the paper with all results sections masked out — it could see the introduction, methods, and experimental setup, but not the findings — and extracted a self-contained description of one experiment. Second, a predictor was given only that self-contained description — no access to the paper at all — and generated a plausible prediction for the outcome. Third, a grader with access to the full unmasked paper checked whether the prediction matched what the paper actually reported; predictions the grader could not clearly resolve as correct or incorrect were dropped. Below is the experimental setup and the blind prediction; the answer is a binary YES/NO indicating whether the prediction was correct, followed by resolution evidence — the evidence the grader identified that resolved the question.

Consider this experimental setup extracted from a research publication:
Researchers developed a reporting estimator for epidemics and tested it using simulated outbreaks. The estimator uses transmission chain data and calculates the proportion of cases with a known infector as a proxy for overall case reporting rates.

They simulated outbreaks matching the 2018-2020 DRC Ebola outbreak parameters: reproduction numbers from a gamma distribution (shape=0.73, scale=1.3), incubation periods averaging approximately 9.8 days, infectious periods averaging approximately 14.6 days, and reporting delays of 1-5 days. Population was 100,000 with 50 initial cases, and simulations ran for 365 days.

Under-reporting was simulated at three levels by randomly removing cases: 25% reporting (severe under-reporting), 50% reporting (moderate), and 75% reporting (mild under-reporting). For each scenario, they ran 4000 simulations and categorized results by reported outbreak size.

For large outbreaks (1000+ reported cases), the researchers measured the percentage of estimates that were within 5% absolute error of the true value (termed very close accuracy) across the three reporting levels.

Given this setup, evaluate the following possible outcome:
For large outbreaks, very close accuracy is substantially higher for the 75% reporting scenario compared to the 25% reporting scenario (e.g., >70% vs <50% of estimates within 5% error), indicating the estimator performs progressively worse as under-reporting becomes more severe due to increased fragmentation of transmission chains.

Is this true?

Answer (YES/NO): NO